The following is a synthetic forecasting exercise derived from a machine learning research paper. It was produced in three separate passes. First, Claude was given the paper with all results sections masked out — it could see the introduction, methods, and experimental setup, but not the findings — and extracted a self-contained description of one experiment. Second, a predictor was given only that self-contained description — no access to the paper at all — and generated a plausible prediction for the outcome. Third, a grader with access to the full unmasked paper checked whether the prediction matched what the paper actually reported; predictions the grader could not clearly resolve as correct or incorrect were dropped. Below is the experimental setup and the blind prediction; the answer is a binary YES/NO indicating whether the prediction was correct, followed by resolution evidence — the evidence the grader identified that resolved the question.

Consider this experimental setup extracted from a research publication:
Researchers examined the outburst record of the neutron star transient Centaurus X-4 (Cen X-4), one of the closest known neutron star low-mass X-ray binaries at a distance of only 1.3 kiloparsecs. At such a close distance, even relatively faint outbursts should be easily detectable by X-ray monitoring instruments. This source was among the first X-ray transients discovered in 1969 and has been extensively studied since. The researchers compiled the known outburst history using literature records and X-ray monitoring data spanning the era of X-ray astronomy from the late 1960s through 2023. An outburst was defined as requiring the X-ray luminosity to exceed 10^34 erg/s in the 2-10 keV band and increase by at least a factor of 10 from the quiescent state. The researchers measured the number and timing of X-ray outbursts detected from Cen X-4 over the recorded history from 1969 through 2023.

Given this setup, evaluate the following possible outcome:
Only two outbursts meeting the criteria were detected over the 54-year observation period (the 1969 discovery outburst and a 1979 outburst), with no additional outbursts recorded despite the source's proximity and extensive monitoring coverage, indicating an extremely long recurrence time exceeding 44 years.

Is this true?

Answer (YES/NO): YES